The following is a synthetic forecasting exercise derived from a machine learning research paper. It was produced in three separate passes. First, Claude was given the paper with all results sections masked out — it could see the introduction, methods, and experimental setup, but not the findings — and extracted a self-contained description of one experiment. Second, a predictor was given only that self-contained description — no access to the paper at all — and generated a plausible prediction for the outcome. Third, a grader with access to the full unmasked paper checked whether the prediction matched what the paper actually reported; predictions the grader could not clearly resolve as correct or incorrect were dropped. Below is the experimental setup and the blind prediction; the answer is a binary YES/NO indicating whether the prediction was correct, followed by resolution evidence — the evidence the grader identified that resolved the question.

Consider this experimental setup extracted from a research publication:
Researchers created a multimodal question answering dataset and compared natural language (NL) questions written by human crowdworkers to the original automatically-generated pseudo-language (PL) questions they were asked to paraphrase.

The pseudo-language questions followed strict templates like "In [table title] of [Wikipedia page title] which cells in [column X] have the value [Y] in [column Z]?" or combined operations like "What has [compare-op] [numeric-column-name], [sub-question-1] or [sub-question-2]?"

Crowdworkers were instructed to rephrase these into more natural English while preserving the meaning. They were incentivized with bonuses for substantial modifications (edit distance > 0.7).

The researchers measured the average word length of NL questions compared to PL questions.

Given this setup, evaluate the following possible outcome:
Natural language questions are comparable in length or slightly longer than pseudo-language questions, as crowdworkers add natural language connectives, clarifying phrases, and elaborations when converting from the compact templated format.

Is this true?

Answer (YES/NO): NO